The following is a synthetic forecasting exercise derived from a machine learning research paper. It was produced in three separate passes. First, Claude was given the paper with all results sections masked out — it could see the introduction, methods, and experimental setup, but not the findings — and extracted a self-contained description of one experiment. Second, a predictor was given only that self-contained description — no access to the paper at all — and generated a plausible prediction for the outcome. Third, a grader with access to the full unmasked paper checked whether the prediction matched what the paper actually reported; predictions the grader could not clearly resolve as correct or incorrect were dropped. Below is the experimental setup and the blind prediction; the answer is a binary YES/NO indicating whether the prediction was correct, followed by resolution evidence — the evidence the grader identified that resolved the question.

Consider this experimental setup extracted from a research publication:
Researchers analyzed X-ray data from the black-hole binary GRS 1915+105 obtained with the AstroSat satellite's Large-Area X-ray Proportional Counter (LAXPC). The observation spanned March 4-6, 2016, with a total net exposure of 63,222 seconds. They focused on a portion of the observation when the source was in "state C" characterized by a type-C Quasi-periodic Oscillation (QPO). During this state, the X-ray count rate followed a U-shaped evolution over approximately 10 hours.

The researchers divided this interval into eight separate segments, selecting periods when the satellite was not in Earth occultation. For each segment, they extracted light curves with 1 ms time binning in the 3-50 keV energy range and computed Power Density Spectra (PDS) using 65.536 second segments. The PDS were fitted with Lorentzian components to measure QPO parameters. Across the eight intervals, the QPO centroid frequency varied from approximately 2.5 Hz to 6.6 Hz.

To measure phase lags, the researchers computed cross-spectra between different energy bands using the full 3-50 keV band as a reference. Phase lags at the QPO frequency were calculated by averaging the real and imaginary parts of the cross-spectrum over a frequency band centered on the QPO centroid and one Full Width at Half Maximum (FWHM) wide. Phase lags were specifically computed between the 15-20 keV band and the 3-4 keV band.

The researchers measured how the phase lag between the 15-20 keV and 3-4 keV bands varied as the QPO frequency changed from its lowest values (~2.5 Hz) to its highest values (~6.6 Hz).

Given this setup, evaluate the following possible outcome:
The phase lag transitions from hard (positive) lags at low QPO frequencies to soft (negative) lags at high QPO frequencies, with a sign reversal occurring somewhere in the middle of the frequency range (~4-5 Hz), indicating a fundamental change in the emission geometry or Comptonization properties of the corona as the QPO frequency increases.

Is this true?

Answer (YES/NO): NO